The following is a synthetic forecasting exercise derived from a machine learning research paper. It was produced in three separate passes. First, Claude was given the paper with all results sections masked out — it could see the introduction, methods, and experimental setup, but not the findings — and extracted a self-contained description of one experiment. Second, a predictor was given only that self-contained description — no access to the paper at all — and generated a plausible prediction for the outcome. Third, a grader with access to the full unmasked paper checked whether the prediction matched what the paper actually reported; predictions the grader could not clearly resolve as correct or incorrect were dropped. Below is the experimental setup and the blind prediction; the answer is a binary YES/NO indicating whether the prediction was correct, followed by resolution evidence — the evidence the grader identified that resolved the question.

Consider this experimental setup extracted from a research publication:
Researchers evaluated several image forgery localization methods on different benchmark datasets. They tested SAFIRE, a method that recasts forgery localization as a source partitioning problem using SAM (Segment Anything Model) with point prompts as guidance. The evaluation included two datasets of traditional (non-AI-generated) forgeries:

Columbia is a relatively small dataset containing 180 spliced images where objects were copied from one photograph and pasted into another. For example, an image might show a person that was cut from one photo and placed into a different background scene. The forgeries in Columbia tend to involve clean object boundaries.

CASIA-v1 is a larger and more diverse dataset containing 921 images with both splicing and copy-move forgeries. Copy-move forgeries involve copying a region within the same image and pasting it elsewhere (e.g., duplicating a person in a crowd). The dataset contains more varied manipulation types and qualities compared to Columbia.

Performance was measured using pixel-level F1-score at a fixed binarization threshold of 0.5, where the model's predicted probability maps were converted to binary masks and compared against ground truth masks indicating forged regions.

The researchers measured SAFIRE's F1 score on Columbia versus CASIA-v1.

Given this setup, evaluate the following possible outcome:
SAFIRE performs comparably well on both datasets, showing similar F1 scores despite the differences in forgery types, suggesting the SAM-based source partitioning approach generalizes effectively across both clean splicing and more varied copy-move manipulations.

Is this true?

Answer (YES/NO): NO